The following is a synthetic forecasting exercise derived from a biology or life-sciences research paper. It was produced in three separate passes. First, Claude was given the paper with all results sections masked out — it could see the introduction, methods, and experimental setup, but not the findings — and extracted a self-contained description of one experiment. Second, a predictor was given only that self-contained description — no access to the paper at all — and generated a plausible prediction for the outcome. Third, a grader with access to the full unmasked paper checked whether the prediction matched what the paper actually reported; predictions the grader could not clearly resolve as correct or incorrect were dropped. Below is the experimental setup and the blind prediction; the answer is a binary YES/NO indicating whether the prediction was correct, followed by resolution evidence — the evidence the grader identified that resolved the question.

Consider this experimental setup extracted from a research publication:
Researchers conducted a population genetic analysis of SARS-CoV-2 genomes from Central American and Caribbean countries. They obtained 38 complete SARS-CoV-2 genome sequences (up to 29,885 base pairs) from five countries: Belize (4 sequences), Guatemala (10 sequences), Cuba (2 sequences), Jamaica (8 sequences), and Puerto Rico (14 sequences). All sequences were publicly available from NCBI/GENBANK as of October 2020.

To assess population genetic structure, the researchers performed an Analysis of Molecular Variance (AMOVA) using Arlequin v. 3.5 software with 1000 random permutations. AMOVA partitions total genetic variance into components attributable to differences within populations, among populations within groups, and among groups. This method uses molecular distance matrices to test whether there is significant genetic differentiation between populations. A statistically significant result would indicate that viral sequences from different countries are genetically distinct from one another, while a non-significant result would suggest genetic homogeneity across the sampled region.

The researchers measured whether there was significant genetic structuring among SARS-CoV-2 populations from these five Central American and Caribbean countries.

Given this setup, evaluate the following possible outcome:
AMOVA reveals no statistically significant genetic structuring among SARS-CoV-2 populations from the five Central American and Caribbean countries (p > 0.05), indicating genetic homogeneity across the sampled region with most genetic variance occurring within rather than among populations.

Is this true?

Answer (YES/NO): NO